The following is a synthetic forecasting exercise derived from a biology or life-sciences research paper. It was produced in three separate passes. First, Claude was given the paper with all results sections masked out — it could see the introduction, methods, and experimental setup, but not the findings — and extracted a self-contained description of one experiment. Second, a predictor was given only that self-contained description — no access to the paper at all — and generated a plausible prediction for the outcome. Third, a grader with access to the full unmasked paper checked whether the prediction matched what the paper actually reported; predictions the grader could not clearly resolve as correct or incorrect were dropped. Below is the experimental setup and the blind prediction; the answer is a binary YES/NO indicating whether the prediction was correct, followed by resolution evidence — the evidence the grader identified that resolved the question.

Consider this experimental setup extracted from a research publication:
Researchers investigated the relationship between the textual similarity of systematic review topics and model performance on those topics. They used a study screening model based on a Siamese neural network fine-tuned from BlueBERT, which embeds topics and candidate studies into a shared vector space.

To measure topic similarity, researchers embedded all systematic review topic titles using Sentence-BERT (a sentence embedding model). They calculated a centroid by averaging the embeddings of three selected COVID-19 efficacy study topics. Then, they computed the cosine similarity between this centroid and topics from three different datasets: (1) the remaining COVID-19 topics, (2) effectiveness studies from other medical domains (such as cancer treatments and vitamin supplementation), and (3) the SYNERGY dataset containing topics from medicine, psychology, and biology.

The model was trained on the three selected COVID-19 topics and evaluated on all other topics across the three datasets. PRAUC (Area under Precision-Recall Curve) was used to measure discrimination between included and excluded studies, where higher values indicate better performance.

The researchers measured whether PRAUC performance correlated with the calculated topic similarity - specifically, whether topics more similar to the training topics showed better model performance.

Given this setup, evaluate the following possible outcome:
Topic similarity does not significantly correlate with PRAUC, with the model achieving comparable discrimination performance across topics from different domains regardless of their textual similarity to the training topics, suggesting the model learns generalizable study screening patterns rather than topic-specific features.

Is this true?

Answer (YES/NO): NO